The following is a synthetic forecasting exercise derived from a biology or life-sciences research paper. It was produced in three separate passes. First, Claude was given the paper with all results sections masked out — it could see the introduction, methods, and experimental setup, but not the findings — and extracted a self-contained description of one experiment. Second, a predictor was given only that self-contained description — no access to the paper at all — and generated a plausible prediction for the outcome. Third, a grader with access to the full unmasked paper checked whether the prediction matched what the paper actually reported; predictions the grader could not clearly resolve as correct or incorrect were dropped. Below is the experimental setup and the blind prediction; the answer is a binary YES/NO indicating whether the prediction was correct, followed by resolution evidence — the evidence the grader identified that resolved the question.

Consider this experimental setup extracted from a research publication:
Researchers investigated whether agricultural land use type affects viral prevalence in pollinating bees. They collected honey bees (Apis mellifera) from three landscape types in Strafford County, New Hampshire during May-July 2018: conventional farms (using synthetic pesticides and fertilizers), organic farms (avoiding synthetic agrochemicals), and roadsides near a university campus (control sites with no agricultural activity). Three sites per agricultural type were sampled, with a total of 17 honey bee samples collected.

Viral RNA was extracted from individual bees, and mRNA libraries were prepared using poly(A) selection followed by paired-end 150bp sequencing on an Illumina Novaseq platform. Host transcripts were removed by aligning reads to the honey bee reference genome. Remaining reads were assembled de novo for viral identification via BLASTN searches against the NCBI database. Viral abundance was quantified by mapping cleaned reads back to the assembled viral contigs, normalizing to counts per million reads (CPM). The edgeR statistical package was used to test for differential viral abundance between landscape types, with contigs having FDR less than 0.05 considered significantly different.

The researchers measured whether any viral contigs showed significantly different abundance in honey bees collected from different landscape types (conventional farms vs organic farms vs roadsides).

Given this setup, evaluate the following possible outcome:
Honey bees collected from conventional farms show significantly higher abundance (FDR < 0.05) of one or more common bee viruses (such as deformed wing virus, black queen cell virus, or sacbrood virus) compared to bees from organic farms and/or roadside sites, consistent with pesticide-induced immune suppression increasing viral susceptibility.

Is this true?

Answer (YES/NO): NO